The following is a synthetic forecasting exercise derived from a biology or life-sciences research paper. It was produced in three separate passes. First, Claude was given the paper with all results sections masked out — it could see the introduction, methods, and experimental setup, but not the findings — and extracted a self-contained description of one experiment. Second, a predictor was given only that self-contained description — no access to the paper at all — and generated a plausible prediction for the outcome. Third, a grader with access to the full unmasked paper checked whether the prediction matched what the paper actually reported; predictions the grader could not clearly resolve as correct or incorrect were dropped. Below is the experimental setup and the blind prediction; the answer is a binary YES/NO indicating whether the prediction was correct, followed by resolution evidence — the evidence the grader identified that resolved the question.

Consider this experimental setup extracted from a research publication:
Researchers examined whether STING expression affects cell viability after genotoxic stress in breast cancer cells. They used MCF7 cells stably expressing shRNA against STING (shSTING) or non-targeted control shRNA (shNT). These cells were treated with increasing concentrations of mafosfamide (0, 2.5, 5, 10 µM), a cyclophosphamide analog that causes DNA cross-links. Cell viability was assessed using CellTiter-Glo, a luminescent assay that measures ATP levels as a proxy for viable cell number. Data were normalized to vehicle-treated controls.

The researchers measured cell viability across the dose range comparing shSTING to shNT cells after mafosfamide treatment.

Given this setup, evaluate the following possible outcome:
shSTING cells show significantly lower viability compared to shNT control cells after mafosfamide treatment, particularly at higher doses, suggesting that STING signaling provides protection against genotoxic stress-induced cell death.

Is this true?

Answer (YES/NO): YES